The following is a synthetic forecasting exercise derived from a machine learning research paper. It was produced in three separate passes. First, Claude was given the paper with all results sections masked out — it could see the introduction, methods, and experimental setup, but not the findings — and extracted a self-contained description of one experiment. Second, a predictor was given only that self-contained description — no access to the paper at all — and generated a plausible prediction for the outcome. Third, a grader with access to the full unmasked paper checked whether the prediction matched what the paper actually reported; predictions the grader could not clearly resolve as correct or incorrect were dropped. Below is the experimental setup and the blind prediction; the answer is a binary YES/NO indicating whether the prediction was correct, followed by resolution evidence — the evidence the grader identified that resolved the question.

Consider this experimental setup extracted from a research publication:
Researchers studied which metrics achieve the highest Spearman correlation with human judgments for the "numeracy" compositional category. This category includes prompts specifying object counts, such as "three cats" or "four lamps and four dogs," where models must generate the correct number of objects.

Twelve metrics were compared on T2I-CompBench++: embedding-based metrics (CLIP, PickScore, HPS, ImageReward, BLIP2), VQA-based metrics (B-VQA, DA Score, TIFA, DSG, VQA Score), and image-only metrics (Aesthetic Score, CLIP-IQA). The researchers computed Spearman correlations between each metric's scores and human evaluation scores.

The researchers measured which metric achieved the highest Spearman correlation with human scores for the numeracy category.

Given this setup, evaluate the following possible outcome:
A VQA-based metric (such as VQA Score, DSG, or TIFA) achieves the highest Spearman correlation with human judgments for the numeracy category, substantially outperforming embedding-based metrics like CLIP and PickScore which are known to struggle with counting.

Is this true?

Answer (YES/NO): YES